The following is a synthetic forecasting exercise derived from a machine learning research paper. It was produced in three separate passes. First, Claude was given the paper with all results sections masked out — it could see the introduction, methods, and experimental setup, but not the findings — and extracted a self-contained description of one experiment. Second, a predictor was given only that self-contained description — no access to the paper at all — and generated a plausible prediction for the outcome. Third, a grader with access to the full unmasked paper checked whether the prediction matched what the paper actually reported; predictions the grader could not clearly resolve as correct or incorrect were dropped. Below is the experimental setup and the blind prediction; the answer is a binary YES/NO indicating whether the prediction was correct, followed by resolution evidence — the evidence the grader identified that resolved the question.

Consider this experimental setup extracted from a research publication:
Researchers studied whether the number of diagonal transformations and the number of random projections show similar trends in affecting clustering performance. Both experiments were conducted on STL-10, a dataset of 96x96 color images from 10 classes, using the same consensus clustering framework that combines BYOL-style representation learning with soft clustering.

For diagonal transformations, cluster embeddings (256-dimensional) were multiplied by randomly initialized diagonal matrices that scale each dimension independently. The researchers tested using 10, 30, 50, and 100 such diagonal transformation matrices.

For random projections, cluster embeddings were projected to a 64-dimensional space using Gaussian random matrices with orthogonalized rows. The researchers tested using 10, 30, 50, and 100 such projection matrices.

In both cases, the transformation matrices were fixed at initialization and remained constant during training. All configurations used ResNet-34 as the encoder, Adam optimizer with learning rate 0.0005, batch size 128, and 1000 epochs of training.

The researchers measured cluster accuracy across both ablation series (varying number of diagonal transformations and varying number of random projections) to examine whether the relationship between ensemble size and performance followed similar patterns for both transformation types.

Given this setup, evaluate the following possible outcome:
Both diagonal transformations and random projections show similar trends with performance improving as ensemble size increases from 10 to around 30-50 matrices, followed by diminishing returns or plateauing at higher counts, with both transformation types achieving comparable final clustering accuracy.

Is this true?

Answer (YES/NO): NO